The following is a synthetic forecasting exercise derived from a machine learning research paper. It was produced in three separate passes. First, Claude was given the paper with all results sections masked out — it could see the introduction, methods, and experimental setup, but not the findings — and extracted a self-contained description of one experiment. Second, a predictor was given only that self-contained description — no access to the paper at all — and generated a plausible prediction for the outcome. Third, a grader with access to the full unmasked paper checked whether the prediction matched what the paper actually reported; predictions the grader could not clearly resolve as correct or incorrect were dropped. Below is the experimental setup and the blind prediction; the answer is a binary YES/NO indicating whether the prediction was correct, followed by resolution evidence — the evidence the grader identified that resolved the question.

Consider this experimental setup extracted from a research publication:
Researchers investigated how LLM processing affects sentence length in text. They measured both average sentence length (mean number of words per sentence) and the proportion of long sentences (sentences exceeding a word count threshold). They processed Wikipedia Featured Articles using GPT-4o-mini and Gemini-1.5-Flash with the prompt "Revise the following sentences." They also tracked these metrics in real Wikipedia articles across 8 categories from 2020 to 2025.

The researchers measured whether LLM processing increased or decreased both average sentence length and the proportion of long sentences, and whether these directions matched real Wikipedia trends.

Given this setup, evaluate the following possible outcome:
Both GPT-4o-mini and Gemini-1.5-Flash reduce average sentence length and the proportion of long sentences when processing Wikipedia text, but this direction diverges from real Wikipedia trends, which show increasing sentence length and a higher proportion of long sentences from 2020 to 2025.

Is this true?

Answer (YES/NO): NO